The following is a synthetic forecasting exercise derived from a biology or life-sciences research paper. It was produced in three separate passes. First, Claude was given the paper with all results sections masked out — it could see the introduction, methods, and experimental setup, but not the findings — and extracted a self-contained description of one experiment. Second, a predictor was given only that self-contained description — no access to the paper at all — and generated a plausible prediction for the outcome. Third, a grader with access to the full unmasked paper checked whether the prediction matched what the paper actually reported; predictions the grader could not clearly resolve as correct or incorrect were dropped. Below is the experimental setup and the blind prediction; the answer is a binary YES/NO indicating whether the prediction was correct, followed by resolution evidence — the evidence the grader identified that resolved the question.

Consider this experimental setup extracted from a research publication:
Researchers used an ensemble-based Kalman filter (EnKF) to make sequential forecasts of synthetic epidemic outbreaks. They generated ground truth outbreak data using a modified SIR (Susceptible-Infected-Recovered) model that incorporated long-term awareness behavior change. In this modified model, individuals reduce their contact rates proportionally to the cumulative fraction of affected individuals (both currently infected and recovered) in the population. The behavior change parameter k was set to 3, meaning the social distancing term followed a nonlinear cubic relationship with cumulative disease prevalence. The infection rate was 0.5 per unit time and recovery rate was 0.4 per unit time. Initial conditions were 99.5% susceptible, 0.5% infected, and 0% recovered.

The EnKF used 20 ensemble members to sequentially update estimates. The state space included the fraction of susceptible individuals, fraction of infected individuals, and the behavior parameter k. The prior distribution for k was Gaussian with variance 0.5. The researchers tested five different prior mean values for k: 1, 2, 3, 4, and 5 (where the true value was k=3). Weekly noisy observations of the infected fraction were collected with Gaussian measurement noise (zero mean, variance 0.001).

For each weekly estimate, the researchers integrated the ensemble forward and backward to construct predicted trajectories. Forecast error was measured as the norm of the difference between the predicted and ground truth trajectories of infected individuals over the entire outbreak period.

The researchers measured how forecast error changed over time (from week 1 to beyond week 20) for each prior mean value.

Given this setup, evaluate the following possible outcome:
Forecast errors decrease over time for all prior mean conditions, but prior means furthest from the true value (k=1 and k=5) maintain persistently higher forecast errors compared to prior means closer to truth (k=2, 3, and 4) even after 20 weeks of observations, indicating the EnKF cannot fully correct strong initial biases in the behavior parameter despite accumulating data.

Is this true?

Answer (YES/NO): NO